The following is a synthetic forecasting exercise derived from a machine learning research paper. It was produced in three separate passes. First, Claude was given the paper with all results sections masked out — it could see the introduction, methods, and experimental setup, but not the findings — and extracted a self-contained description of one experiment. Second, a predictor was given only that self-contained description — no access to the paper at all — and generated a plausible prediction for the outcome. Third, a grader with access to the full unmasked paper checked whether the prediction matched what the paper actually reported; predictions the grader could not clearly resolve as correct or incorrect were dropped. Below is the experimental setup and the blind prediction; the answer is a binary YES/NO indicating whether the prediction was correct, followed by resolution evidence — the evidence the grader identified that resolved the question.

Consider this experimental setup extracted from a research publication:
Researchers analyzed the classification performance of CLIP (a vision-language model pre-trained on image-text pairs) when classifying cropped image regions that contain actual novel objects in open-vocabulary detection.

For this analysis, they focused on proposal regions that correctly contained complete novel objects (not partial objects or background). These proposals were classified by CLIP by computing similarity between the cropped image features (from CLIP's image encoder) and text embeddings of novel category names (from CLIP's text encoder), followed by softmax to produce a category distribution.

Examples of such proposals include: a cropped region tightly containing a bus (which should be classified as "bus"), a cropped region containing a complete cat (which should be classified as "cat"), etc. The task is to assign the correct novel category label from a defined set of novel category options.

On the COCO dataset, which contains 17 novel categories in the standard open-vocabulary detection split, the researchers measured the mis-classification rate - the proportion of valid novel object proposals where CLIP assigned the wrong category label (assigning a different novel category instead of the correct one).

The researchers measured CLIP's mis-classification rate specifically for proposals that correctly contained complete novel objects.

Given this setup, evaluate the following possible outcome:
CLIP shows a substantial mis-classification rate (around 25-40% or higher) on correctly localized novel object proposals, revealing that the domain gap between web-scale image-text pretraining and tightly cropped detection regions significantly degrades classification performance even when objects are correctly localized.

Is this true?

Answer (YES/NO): NO